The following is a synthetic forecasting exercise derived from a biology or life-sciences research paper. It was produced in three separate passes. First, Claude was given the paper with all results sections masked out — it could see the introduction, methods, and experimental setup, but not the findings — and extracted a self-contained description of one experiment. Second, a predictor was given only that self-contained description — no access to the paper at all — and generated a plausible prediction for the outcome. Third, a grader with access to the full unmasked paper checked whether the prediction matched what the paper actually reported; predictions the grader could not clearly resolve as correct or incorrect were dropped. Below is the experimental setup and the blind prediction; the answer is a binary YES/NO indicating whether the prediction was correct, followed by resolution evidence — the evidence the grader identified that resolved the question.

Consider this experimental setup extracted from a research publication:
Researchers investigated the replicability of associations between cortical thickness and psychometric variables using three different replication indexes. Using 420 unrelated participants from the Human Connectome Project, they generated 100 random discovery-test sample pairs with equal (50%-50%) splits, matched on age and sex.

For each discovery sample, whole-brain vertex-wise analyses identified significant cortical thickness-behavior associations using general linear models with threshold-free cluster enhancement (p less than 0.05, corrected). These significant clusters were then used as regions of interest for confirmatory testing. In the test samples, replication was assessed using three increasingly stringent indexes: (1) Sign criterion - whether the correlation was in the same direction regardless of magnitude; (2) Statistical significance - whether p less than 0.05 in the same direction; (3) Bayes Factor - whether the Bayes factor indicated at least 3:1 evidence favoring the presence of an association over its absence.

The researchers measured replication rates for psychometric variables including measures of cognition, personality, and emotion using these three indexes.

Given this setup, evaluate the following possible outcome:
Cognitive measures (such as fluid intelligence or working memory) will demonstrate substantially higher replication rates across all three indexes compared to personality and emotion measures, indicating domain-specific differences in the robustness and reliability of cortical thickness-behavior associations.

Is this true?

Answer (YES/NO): NO